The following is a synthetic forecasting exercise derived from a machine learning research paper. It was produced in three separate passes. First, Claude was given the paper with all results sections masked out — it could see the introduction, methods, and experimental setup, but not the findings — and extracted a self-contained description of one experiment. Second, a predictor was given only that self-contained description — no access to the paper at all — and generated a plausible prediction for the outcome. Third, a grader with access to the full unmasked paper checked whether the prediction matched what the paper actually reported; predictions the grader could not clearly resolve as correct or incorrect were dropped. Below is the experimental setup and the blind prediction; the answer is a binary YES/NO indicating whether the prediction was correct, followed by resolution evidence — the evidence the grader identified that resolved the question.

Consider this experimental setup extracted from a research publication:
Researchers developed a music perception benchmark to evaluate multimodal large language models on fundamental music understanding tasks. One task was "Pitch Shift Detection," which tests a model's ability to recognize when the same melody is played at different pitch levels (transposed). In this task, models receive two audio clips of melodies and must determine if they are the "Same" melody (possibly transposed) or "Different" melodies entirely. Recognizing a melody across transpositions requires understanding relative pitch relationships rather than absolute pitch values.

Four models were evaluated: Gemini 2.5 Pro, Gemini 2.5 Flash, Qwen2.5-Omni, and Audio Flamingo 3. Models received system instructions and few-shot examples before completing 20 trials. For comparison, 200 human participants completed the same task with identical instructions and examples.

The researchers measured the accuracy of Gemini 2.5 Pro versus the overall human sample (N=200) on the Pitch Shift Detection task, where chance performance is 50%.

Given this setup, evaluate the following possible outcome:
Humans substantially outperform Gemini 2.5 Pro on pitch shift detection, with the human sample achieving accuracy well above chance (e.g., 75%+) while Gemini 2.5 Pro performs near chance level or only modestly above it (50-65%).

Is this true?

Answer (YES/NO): NO